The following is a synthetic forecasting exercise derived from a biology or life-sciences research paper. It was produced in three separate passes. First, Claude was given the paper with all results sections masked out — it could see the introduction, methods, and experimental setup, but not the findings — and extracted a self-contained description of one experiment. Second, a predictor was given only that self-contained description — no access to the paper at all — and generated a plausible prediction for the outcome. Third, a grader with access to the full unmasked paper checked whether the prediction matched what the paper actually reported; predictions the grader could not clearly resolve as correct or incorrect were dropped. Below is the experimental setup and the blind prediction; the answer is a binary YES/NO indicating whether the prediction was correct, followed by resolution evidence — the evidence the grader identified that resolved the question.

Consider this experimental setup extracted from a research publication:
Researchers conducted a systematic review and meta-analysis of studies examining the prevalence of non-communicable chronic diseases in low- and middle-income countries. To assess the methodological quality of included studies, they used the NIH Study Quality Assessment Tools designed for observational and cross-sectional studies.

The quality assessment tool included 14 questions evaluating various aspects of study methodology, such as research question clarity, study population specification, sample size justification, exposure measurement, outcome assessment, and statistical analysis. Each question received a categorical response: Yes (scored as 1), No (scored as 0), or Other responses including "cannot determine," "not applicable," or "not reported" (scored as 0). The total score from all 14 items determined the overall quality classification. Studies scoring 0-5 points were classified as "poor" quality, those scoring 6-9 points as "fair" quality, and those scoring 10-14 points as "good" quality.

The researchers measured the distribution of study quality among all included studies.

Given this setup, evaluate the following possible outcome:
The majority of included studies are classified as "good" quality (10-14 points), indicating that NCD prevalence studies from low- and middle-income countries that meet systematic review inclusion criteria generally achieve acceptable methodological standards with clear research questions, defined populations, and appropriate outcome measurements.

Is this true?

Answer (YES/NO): YES